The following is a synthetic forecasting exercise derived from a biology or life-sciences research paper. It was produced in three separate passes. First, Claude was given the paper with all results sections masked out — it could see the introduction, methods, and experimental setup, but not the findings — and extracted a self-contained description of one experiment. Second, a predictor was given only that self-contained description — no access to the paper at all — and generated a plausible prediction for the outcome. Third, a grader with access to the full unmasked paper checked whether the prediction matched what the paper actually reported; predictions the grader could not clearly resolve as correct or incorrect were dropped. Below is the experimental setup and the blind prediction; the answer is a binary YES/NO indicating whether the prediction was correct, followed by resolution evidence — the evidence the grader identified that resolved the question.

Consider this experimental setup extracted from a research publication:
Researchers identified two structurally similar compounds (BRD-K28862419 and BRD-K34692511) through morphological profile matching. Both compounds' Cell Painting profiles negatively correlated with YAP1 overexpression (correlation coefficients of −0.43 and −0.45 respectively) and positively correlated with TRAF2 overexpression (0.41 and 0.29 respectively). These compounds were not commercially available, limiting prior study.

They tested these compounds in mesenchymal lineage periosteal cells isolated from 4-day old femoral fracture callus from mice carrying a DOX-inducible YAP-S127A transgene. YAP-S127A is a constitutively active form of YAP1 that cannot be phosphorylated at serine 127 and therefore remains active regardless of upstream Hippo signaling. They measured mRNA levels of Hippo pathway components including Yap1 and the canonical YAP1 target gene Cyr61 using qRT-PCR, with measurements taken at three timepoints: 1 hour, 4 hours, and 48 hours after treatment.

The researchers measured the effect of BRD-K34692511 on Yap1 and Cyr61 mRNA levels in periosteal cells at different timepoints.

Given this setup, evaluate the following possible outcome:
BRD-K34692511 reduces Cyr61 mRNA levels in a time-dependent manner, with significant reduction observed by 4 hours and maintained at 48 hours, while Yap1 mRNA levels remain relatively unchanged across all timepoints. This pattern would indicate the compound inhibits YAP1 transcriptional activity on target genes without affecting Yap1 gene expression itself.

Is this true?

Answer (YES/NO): NO